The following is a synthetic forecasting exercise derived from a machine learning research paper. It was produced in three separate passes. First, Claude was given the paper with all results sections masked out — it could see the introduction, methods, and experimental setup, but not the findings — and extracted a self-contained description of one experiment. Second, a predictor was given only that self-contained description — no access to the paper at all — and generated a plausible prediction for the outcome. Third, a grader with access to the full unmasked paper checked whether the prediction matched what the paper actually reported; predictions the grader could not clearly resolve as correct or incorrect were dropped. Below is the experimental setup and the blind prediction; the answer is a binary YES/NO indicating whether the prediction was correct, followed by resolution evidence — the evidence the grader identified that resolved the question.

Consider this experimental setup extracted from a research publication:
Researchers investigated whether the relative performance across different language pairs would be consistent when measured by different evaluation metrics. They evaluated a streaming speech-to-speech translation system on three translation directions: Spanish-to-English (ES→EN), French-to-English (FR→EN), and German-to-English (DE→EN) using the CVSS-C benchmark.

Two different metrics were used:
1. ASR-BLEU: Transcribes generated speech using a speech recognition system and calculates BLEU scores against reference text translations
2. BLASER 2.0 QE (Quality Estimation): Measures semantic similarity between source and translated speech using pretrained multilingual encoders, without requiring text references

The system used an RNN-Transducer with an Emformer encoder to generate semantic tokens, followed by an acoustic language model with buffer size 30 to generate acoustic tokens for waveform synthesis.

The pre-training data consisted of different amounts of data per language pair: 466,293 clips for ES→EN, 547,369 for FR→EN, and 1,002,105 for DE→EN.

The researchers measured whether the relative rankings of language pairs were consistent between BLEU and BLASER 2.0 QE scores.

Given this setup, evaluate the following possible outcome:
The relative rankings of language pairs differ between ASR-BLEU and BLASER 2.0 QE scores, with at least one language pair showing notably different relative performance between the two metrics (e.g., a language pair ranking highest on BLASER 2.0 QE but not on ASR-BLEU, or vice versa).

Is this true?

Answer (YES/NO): NO